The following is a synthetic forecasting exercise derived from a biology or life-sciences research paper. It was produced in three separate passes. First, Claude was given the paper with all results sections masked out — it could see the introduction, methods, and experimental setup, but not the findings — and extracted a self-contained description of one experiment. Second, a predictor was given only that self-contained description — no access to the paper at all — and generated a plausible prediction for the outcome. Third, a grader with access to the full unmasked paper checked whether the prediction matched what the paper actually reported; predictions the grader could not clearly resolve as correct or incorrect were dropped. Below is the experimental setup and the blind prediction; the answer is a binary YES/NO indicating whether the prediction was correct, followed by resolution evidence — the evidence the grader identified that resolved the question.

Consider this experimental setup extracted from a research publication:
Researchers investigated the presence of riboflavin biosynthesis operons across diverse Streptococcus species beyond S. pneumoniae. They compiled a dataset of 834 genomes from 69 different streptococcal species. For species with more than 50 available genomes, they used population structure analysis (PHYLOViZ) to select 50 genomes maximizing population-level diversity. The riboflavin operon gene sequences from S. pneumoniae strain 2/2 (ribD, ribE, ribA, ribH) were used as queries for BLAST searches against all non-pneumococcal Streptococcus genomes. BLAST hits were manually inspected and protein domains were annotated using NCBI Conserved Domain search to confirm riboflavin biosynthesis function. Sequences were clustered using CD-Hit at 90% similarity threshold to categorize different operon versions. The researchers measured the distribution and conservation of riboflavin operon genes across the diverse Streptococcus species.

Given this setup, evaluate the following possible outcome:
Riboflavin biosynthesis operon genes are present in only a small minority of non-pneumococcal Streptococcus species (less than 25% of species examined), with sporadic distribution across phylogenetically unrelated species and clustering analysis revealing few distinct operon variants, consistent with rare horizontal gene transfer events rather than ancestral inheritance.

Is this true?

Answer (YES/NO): NO